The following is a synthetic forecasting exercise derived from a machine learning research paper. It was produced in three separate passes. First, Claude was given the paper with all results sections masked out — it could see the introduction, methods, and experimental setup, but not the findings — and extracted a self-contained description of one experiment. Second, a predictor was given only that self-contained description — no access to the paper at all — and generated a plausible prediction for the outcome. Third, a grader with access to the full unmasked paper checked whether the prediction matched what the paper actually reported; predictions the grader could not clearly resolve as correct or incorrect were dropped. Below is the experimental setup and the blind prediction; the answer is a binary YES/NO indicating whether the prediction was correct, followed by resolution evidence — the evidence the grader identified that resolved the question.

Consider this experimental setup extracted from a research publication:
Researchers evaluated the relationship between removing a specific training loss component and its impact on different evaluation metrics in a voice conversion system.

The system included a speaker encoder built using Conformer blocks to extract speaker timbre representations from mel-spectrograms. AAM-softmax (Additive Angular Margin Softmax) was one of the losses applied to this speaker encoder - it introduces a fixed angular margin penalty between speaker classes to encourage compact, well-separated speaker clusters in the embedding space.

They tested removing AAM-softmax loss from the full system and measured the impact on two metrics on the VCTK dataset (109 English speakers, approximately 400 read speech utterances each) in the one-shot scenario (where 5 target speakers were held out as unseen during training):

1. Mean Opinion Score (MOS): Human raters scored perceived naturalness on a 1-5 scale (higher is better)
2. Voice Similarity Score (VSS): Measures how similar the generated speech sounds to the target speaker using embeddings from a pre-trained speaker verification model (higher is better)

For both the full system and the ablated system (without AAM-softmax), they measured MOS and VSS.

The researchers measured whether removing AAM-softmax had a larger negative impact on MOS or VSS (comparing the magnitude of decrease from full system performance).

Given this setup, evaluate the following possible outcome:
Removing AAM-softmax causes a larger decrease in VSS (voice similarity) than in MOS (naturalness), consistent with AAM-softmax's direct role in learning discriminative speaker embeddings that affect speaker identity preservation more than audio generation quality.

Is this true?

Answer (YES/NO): YES